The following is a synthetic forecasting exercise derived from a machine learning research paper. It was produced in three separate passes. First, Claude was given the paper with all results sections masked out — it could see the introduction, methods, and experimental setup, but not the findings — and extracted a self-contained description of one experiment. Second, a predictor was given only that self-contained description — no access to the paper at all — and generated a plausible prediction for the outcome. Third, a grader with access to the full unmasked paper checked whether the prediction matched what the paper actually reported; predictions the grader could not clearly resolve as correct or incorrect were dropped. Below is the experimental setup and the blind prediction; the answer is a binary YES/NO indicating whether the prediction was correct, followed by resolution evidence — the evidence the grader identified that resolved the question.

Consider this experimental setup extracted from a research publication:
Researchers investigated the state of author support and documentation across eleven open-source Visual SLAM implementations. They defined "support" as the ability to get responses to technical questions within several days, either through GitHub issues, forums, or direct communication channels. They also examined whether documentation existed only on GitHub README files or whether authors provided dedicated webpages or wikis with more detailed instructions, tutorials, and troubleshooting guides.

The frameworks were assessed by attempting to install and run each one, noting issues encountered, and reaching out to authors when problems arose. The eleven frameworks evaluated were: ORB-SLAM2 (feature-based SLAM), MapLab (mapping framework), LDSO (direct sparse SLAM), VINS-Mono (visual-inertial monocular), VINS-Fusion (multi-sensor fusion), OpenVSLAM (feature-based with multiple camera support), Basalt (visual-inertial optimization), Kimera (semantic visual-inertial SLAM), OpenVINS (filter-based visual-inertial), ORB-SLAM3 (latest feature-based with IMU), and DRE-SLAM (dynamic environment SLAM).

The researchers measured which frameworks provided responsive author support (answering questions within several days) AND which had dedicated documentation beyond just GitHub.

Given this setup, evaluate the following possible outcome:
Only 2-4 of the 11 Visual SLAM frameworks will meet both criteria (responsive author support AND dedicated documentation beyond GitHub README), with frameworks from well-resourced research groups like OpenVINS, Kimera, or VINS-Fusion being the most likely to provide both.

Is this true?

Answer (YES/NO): NO